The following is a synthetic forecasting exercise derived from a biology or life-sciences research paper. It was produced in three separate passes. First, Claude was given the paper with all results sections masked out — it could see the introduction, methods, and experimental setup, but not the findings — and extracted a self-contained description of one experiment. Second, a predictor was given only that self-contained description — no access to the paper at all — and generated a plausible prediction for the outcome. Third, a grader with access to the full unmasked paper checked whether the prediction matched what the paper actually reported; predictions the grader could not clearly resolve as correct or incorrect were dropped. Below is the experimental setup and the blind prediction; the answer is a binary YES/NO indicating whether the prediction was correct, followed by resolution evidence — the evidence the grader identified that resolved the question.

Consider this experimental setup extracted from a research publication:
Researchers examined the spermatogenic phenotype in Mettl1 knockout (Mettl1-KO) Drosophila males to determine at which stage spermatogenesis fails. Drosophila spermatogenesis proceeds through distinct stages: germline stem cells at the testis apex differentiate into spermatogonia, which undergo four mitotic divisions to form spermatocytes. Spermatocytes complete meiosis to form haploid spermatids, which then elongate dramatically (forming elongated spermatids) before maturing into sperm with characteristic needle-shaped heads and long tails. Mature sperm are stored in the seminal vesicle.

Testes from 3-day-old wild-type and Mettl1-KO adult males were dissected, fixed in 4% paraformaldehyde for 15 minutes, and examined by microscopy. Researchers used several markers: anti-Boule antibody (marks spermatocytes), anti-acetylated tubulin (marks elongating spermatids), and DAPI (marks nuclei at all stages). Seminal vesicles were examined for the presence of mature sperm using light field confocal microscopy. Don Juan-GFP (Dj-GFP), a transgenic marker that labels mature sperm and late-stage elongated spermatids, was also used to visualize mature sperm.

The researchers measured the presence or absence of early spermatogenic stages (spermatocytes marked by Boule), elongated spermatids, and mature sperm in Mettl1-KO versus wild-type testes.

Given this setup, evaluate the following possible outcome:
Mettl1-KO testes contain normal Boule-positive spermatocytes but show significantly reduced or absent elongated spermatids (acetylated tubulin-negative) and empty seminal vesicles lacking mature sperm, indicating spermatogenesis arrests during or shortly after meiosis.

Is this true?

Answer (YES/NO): YES